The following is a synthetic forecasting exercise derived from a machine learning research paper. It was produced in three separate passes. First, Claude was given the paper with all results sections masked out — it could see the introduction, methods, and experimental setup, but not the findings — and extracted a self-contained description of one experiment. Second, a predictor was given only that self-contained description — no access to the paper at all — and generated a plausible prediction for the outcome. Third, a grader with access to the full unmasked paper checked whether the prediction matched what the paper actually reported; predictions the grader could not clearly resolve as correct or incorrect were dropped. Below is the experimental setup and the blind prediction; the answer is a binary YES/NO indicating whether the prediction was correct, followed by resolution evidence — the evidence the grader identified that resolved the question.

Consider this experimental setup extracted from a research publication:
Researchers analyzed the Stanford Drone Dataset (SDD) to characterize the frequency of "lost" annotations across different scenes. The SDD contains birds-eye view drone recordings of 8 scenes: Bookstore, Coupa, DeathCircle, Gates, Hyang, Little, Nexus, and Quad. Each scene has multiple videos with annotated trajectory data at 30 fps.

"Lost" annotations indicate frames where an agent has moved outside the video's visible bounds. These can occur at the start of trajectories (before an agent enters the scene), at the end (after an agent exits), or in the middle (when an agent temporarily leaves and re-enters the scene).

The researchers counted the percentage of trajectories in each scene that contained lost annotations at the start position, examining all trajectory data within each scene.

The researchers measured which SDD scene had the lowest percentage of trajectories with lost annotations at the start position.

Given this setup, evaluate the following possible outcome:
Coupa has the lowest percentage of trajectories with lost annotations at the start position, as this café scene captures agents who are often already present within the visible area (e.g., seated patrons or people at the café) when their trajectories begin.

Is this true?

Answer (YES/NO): NO